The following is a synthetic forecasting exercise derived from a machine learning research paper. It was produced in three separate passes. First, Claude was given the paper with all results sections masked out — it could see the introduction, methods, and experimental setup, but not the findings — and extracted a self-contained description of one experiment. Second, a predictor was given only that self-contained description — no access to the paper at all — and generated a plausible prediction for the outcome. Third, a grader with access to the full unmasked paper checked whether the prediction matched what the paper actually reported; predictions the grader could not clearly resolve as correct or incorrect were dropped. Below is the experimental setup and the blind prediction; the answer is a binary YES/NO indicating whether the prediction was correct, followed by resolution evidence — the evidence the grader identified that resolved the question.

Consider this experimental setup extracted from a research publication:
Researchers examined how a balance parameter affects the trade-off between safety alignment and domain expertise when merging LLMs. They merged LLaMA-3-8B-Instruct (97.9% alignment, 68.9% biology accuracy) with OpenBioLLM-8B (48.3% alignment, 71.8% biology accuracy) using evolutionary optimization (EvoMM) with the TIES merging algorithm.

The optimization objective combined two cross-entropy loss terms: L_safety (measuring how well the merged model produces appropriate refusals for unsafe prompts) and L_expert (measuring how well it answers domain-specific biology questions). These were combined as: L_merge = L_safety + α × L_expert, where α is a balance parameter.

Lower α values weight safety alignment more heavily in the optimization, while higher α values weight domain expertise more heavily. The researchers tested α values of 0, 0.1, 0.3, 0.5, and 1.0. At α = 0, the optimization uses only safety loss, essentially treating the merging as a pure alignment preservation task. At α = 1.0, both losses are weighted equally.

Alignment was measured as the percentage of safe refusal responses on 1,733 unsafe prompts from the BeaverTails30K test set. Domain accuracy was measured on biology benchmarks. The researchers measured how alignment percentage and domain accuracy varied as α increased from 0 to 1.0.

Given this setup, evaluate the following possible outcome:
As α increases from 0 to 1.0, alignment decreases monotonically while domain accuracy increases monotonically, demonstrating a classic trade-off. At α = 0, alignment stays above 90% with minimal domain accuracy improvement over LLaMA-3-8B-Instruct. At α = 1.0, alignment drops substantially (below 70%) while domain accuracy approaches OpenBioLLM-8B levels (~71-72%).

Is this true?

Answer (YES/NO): NO